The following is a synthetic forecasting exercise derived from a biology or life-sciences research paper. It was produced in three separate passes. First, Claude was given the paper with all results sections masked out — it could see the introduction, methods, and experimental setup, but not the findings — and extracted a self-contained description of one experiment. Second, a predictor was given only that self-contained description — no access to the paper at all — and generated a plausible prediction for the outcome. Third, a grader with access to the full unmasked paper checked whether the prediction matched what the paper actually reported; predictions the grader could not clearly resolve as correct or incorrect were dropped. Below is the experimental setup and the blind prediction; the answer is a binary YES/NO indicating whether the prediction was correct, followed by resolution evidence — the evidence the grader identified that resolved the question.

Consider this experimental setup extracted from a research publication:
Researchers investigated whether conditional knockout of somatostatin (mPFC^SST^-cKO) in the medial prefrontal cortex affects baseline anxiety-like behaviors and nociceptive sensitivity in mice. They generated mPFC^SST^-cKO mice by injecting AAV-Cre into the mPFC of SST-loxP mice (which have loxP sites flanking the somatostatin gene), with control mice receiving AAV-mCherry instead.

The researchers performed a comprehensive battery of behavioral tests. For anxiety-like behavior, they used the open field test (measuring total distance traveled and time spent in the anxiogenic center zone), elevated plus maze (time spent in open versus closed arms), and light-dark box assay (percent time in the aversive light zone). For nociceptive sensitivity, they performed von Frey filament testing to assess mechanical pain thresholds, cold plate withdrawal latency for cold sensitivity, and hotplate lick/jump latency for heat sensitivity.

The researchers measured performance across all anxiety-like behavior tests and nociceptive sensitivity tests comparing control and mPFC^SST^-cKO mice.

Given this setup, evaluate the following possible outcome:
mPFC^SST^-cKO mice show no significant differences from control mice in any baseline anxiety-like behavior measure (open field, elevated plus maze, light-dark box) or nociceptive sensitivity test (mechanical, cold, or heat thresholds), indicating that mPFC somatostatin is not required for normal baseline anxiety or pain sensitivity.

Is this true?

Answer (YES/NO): YES